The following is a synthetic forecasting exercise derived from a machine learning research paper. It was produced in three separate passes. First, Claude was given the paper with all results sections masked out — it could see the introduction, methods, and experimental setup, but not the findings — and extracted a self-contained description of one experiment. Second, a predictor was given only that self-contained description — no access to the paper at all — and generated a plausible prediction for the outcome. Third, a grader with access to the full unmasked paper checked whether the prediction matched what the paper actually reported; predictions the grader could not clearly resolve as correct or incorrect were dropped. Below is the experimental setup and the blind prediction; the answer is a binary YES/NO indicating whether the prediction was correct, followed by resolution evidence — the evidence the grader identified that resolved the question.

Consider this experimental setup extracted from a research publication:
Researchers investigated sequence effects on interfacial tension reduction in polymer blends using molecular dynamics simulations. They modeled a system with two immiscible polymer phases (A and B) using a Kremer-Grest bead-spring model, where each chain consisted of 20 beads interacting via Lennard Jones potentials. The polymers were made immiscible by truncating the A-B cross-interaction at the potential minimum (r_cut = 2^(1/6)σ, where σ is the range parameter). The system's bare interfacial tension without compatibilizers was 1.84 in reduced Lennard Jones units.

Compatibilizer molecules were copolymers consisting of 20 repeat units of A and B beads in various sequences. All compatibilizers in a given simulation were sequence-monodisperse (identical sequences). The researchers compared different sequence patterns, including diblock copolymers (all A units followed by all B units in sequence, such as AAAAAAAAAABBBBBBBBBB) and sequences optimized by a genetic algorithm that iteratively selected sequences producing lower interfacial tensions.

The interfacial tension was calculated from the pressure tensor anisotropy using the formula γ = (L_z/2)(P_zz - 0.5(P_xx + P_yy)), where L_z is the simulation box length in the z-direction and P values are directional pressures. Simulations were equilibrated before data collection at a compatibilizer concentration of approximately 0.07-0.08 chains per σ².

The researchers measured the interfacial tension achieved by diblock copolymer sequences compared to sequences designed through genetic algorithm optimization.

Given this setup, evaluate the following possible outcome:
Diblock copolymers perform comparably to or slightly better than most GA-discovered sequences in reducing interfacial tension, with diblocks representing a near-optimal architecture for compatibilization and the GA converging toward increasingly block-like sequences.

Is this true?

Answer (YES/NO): NO